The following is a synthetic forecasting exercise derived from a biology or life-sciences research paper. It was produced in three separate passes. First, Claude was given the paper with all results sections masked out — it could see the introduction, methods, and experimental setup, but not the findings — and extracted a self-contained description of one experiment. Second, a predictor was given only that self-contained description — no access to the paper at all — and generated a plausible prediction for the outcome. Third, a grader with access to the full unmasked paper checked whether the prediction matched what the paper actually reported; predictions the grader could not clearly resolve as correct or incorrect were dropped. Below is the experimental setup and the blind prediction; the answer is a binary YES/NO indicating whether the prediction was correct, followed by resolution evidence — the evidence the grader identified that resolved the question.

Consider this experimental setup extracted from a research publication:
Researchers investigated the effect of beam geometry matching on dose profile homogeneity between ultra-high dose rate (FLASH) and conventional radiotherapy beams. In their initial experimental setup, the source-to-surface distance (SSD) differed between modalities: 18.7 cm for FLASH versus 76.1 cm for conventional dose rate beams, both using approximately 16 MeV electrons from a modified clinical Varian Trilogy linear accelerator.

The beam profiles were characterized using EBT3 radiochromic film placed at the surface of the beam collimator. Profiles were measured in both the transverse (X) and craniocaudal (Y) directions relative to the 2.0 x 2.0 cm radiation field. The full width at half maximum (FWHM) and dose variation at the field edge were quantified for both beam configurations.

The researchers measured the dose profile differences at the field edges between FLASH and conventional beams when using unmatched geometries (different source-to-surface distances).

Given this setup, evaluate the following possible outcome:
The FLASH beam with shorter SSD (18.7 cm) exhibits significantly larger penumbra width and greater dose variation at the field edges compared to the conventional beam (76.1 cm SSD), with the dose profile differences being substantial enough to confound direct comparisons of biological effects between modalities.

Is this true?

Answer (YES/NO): NO